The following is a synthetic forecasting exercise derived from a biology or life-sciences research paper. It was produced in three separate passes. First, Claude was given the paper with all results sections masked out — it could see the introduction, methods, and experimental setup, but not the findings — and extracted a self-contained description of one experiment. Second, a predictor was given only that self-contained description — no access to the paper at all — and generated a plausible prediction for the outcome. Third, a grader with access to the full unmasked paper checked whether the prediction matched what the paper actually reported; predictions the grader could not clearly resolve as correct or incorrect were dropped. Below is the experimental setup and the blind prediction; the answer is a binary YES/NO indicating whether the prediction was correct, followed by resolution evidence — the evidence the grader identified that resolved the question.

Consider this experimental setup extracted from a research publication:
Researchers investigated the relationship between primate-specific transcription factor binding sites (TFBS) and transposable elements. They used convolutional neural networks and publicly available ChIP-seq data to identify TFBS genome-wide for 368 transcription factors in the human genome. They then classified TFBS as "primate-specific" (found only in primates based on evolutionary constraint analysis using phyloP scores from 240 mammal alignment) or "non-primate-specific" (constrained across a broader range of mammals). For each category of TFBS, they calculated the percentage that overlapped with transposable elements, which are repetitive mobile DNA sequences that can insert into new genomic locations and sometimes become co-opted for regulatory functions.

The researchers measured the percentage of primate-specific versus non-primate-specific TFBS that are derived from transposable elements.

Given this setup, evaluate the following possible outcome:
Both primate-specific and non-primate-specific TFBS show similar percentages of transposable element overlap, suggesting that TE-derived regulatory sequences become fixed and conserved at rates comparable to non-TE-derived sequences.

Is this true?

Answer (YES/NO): NO